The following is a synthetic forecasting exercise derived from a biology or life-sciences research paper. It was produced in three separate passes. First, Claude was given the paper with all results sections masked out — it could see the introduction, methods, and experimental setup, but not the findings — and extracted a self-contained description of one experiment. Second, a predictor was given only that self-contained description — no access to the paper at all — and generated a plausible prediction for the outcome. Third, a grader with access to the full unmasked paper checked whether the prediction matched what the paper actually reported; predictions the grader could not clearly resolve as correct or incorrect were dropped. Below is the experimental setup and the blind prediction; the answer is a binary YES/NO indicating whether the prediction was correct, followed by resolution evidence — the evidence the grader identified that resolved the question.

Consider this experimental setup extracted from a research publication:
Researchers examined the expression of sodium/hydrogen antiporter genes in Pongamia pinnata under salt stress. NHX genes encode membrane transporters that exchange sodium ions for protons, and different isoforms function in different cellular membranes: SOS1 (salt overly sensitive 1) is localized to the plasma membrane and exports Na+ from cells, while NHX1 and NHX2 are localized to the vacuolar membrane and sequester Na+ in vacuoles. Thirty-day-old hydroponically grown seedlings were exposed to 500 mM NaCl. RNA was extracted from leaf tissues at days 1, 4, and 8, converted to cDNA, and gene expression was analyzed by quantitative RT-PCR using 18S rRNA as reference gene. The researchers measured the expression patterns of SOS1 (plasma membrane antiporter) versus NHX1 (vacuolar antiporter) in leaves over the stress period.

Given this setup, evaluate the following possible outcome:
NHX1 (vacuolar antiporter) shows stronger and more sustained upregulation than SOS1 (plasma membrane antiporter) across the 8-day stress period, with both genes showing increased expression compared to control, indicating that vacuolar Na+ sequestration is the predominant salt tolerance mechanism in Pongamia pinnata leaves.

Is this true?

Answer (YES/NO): NO